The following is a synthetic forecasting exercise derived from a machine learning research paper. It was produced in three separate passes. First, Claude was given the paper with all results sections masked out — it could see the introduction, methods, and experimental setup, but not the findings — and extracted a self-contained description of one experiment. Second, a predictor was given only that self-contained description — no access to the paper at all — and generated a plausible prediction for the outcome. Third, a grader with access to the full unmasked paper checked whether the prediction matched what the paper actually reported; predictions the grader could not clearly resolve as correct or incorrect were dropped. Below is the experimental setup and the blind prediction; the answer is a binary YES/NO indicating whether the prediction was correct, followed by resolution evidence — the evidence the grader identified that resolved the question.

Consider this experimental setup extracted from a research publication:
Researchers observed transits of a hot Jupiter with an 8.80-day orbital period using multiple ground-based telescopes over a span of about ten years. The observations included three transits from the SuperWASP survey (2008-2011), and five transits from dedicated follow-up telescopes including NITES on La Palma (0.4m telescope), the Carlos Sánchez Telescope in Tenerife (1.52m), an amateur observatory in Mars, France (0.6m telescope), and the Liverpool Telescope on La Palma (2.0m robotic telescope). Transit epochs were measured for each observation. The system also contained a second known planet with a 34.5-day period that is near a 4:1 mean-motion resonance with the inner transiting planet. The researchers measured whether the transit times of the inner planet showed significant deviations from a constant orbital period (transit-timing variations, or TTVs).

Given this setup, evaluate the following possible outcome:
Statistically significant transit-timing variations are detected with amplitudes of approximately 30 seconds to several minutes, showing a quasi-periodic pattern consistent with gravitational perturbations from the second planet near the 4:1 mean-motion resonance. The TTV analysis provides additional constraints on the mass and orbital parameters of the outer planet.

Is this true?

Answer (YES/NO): NO